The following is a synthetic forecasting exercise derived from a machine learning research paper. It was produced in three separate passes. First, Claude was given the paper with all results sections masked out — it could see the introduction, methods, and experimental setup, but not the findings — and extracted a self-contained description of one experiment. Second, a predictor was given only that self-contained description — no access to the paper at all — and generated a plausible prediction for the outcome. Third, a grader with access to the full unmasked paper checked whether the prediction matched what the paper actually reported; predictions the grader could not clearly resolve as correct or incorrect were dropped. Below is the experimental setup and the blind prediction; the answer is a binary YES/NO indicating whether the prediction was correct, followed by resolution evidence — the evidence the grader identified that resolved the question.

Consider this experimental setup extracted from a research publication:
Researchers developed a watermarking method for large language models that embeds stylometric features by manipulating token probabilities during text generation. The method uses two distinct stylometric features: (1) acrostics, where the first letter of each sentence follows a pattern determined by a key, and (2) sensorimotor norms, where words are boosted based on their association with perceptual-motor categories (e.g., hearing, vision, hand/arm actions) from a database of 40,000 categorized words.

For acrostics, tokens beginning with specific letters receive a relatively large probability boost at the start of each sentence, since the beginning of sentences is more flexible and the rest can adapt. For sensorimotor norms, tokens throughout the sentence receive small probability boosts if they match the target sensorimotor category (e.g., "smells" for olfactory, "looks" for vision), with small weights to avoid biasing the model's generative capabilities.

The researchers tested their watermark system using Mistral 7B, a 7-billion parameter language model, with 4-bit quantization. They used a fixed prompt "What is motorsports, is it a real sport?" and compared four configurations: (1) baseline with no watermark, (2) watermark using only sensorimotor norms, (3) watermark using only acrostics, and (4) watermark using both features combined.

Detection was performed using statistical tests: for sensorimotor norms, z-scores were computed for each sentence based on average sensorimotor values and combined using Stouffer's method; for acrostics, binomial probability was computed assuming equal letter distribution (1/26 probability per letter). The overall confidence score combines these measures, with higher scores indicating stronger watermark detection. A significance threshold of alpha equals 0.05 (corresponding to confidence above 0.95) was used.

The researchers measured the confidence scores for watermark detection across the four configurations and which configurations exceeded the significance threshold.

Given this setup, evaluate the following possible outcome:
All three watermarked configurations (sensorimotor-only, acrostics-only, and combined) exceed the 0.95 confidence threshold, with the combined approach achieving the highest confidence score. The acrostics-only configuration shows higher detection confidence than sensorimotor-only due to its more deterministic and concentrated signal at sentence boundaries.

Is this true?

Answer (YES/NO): NO